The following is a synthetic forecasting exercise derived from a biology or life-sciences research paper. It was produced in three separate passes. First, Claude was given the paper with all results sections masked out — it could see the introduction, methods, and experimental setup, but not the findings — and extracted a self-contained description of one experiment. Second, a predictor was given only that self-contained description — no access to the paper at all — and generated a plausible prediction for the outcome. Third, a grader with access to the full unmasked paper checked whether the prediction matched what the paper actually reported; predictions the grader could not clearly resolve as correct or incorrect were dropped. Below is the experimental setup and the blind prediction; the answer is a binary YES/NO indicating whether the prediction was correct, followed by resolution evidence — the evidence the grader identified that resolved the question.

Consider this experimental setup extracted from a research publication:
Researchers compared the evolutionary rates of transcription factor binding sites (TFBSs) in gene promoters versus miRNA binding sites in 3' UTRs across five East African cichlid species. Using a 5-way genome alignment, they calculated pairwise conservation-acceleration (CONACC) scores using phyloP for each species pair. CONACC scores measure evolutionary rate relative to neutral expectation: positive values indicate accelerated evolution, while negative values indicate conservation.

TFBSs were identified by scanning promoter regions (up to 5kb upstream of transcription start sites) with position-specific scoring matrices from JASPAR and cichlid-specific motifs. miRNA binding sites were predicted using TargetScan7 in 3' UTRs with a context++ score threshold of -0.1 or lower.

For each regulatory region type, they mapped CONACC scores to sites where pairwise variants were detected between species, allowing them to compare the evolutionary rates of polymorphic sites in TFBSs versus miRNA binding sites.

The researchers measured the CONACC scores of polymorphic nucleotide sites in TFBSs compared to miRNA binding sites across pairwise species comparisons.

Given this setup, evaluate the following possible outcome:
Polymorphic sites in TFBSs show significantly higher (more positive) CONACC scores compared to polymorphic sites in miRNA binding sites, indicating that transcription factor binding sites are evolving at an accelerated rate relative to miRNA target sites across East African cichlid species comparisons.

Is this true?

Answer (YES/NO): NO